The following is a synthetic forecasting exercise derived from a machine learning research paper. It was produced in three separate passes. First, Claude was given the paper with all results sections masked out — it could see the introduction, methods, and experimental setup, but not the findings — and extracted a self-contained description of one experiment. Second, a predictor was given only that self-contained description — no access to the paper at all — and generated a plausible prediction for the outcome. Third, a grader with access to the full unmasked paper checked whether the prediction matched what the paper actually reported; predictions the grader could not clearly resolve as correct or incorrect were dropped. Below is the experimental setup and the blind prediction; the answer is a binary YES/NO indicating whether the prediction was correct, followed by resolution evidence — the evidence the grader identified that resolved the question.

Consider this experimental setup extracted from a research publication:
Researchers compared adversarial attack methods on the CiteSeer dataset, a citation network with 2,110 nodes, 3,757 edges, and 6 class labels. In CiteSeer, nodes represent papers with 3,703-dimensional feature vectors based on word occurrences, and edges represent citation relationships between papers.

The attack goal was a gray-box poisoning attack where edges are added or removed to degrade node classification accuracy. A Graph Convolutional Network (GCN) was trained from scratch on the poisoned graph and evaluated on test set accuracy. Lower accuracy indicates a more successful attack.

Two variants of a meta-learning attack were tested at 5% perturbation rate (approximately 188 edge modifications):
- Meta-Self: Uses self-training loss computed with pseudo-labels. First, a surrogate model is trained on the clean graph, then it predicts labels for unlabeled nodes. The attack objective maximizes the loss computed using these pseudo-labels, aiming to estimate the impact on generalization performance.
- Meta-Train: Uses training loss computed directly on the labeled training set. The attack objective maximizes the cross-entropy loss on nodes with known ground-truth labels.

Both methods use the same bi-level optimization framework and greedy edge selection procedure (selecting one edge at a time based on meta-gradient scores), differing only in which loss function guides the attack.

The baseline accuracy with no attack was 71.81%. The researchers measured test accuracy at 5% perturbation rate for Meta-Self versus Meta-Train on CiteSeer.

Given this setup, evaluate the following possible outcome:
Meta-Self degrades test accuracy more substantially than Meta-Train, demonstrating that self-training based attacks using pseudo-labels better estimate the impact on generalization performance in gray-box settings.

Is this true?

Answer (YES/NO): YES